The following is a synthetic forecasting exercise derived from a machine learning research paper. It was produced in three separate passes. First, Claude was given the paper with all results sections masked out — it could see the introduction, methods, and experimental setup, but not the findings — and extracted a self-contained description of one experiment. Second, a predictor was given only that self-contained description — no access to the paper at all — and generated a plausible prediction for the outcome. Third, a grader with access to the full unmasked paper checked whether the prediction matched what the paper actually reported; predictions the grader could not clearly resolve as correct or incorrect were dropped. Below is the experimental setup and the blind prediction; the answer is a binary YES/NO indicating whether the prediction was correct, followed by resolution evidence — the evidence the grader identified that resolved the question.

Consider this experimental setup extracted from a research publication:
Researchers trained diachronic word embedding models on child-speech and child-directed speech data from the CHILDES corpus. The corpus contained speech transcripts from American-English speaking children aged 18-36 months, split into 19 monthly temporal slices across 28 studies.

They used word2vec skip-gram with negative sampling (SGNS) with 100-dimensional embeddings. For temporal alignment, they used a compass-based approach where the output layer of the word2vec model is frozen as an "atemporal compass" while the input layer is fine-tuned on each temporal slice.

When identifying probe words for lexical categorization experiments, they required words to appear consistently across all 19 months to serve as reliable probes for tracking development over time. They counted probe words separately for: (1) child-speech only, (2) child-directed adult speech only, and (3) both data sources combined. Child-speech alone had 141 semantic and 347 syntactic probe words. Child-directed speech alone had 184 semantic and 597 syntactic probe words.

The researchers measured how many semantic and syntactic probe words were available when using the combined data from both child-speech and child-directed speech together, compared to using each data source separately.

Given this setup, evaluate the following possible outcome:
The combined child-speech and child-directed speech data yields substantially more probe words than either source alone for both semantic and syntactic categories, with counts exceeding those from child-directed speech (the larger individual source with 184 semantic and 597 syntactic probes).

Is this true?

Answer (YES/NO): NO